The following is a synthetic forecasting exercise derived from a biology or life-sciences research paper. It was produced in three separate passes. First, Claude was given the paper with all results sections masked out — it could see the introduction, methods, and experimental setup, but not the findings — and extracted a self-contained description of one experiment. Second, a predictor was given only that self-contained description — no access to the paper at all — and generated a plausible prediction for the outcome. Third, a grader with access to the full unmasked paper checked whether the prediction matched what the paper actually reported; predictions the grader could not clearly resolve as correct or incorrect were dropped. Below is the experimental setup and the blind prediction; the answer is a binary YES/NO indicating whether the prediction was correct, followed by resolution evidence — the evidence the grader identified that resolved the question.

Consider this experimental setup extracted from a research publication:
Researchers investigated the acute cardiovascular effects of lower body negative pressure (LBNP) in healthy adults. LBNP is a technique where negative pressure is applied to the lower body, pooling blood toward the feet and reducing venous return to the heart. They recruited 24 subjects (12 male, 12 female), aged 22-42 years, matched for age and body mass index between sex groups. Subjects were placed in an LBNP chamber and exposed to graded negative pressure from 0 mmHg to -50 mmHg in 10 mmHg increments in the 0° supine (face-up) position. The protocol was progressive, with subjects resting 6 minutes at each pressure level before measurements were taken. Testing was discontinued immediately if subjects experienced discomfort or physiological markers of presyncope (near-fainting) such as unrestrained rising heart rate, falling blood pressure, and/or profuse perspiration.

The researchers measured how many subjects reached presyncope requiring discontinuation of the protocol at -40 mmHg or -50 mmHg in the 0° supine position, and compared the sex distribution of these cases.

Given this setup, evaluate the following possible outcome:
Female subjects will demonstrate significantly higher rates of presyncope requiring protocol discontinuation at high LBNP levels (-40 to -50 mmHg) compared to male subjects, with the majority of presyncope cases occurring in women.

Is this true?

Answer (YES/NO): YES